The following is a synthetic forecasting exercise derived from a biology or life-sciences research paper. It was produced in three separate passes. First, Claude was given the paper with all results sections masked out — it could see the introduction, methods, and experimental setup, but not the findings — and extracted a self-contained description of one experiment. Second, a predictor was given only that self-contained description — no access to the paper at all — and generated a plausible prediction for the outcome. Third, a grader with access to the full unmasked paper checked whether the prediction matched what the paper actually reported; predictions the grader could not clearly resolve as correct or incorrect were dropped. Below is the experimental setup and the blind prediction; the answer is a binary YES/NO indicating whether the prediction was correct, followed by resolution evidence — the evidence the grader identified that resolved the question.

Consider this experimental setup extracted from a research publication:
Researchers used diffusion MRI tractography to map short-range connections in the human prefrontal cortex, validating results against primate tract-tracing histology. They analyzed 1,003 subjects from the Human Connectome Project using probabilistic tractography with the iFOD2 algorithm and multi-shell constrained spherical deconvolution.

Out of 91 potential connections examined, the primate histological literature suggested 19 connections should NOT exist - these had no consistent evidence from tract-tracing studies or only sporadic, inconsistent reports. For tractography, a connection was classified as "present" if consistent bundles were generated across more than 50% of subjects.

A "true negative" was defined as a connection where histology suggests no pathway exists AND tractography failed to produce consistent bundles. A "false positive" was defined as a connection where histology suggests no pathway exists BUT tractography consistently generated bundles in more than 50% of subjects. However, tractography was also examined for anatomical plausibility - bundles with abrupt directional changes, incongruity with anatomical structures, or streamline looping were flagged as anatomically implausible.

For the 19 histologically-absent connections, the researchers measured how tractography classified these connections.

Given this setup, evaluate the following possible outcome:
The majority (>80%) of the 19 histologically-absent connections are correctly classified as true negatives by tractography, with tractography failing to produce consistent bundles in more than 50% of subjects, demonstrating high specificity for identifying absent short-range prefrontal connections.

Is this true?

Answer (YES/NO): NO